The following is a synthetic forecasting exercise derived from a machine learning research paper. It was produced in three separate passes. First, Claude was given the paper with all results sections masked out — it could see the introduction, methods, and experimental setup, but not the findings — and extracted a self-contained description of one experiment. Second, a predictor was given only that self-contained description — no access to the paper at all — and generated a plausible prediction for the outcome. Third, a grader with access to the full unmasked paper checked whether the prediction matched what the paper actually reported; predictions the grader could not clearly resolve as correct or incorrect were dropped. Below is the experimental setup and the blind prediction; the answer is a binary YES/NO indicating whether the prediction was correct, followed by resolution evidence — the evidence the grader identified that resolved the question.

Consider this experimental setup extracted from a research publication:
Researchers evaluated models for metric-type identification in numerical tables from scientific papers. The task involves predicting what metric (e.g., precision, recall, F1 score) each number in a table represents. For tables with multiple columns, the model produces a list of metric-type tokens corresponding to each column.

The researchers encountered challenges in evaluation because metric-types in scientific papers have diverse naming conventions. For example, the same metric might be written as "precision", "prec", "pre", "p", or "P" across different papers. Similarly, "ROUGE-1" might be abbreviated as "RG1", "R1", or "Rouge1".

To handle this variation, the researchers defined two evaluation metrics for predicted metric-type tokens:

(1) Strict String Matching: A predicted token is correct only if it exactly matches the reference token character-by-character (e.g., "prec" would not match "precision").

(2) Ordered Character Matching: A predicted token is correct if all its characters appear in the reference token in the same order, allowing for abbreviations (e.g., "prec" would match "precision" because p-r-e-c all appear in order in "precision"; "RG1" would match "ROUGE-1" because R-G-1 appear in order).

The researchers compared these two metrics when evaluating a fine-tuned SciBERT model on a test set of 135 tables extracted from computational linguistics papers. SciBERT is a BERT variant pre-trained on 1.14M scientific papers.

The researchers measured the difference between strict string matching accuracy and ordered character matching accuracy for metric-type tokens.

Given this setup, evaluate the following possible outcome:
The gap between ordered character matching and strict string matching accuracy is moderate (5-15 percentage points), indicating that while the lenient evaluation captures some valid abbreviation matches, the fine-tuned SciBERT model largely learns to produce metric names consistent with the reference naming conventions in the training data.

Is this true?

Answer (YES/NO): NO